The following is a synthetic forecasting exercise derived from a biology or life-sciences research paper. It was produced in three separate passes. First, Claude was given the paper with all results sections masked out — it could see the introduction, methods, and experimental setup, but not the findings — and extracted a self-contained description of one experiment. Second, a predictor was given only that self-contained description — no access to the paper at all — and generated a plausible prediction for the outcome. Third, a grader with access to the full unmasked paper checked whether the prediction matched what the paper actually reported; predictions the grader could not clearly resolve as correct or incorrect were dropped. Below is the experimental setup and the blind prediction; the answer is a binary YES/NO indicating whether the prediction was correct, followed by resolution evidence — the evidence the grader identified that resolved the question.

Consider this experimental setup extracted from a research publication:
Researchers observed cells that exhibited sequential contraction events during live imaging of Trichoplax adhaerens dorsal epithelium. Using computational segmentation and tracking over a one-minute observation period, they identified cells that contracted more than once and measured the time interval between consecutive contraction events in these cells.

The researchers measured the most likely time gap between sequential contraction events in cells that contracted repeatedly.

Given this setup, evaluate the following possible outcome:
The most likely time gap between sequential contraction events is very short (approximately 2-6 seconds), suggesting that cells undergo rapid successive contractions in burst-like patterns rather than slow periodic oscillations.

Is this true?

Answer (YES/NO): YES